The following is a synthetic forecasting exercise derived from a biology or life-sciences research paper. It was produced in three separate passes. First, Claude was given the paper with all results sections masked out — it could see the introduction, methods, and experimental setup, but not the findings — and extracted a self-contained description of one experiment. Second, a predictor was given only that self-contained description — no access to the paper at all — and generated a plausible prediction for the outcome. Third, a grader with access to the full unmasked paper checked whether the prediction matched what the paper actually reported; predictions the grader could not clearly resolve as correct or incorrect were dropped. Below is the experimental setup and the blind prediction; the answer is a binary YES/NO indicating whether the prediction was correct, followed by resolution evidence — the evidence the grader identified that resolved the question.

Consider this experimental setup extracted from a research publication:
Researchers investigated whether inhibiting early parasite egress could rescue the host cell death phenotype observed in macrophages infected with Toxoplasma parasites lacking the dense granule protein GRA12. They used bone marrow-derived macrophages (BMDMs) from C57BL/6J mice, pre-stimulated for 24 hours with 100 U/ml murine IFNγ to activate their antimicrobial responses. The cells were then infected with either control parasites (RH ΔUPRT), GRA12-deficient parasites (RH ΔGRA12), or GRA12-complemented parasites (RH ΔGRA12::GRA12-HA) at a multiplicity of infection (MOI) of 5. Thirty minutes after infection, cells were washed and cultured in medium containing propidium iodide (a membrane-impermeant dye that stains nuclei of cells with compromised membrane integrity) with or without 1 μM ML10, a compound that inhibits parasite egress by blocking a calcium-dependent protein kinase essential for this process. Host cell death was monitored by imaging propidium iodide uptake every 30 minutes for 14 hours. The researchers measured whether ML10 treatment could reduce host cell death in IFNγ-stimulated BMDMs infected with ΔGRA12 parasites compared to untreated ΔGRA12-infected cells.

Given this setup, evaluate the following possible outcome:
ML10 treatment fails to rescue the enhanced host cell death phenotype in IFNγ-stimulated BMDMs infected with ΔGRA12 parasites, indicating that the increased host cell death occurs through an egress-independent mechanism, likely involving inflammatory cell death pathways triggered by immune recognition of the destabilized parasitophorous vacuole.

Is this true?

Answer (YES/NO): NO